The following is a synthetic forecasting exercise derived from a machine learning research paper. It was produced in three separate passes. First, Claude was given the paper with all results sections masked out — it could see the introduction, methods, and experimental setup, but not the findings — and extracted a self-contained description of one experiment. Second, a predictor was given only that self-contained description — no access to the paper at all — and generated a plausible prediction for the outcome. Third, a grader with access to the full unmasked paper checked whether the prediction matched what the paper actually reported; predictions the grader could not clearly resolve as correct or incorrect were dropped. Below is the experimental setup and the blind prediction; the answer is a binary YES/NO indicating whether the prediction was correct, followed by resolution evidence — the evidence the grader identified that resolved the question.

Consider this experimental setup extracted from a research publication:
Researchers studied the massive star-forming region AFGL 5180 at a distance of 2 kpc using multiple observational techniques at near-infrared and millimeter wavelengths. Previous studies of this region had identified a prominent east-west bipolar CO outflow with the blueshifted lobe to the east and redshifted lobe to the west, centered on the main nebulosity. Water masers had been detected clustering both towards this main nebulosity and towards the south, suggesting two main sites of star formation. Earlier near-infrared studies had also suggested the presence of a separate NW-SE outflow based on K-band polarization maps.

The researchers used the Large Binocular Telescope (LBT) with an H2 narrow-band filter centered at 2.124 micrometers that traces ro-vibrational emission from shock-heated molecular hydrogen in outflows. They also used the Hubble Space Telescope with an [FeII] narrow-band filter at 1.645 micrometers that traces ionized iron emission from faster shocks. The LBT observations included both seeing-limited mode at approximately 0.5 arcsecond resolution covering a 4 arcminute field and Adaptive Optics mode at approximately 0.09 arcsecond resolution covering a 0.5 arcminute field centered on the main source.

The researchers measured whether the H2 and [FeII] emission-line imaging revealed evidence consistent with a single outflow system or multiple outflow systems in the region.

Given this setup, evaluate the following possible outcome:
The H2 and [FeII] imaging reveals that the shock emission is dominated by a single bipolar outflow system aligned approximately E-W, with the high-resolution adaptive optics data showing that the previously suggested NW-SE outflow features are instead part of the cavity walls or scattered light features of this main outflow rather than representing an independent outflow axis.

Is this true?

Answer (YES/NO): NO